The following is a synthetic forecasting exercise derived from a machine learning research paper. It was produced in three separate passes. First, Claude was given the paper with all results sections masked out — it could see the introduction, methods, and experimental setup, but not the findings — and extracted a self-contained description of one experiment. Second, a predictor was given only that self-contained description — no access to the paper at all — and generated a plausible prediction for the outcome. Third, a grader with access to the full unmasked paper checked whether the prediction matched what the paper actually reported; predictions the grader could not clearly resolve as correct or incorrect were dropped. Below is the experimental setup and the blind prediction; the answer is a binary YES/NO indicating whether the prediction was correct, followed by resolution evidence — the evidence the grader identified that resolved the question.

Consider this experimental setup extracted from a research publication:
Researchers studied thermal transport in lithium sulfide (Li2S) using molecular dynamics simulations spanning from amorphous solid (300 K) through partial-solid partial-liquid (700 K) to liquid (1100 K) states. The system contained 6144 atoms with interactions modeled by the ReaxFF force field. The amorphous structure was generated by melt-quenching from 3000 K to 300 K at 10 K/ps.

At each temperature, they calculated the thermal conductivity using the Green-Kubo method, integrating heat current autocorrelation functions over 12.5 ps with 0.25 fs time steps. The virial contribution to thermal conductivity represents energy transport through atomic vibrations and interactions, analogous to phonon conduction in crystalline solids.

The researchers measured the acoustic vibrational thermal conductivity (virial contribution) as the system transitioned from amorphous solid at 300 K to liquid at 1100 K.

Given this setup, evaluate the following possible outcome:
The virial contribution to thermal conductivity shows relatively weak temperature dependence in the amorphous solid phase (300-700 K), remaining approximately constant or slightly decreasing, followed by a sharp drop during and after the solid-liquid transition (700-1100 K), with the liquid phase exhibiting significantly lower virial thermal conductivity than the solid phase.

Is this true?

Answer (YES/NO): NO